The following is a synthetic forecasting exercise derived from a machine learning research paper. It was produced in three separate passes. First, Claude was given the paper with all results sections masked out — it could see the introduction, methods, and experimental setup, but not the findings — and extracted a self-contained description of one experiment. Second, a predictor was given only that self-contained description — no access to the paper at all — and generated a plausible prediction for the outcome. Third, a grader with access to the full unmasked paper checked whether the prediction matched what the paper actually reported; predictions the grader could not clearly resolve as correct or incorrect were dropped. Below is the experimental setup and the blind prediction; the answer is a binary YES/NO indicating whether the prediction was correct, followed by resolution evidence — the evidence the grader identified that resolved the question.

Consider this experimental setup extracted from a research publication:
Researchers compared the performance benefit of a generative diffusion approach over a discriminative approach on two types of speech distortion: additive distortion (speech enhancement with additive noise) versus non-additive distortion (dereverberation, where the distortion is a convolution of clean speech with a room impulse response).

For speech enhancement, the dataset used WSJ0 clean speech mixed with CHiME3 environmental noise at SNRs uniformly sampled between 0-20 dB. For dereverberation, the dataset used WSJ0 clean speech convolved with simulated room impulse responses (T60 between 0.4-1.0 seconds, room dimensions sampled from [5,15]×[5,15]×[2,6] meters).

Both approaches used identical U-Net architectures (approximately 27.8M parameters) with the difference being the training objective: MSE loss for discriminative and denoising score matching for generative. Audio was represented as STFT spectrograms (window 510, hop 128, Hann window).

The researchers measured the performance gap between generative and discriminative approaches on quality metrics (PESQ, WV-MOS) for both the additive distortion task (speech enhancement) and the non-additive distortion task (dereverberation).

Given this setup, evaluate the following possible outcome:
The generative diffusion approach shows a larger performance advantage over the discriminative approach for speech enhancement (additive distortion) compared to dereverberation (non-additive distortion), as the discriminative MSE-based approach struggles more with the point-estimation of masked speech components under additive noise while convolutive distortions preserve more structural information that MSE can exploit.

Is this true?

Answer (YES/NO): NO